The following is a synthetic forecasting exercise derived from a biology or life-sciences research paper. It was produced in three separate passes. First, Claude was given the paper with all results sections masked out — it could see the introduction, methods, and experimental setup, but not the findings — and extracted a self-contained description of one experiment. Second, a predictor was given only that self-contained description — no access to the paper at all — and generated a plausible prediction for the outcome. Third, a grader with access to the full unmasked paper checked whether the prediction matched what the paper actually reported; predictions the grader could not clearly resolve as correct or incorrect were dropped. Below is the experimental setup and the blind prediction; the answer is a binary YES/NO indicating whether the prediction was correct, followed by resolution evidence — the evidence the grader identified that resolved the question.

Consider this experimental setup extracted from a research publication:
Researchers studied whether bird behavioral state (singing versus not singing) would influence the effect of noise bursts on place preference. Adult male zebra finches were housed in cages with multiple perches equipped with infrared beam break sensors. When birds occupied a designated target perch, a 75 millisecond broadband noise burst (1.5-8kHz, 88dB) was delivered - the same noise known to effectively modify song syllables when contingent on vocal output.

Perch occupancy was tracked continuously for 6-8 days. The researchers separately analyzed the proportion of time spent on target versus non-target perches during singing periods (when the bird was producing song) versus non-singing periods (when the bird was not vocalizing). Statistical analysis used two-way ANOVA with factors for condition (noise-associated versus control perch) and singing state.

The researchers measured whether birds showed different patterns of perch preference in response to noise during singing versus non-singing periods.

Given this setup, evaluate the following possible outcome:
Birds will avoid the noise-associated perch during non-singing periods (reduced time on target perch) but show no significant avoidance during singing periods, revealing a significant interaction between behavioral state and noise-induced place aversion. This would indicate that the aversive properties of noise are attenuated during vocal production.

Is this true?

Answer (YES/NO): NO